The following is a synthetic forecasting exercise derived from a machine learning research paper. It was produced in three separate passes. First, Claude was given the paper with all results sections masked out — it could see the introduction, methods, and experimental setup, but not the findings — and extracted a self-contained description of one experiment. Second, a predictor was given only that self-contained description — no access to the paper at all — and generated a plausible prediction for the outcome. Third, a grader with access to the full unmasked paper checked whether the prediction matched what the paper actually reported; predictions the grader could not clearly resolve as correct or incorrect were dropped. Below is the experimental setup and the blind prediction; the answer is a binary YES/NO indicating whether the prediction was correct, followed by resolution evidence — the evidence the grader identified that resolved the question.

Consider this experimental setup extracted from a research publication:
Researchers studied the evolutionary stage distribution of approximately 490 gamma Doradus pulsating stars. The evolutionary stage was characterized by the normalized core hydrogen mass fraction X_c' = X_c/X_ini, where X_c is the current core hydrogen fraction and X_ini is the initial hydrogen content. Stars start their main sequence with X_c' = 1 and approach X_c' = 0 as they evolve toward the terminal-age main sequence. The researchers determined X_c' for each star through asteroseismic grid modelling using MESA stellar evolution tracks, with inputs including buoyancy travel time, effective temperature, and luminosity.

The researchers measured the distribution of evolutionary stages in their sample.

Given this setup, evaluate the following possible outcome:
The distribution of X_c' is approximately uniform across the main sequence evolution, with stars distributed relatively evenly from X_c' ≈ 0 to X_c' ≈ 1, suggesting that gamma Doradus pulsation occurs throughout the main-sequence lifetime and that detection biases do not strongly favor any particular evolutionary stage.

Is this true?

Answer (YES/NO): NO